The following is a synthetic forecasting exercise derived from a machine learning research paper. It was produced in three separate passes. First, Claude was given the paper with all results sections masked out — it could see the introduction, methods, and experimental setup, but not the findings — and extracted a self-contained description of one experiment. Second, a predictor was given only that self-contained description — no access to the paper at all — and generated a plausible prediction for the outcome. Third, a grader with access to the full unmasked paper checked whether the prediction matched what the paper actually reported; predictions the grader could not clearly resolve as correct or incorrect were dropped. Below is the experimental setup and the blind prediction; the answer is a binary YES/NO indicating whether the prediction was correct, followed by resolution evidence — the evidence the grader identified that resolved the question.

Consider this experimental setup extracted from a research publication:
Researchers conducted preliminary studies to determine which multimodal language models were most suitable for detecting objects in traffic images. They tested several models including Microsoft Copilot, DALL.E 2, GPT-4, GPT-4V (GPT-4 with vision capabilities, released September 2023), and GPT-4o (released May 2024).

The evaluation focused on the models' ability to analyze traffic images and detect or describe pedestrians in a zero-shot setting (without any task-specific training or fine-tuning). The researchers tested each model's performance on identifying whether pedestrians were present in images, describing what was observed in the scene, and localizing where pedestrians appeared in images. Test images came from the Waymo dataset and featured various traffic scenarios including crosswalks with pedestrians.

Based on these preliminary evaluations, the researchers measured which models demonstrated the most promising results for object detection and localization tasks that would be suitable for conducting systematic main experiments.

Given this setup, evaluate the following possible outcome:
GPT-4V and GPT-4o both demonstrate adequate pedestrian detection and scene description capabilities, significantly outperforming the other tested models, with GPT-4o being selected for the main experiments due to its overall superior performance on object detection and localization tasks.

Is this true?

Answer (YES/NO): NO